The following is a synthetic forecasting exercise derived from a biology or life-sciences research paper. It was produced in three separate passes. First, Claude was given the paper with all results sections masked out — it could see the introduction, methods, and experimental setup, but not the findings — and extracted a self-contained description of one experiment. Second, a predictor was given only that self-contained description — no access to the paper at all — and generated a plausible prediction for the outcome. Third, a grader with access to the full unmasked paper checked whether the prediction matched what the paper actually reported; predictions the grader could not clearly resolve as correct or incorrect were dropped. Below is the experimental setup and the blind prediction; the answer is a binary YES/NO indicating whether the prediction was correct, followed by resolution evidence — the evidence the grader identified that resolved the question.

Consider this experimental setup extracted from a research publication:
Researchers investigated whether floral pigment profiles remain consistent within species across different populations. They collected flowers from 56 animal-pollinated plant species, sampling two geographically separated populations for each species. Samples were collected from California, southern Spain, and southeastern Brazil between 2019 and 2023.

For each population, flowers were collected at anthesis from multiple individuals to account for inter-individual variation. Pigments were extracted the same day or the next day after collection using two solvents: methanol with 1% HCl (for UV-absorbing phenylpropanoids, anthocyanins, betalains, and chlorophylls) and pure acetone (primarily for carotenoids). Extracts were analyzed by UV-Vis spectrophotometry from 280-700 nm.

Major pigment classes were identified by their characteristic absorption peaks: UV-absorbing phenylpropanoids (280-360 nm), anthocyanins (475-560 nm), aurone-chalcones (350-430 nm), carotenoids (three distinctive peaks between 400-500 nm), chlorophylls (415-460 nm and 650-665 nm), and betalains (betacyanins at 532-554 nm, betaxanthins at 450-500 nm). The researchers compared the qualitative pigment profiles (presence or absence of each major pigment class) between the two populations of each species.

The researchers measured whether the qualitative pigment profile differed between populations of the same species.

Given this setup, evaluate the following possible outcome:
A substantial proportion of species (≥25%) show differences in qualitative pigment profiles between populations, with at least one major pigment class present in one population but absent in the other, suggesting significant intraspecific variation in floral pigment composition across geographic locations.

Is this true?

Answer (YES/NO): NO